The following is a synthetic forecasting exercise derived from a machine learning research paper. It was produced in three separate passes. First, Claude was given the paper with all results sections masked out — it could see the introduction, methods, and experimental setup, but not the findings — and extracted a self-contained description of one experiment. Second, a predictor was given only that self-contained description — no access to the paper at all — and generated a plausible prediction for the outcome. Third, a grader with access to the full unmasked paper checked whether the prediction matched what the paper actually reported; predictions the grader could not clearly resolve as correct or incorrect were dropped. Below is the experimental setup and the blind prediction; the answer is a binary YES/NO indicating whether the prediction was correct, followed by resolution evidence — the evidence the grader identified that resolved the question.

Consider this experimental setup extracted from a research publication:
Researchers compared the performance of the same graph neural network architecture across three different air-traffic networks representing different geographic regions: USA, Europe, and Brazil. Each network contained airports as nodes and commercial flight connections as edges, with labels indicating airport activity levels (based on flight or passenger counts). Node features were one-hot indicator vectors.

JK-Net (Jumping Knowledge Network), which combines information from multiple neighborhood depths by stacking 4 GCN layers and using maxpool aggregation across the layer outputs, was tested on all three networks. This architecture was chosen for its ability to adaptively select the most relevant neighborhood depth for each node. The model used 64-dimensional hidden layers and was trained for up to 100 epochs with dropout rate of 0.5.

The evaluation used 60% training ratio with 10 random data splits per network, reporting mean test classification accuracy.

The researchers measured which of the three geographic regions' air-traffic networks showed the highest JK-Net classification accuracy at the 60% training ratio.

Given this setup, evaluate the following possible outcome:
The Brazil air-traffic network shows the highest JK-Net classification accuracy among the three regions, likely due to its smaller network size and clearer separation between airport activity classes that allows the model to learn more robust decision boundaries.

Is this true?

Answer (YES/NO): NO